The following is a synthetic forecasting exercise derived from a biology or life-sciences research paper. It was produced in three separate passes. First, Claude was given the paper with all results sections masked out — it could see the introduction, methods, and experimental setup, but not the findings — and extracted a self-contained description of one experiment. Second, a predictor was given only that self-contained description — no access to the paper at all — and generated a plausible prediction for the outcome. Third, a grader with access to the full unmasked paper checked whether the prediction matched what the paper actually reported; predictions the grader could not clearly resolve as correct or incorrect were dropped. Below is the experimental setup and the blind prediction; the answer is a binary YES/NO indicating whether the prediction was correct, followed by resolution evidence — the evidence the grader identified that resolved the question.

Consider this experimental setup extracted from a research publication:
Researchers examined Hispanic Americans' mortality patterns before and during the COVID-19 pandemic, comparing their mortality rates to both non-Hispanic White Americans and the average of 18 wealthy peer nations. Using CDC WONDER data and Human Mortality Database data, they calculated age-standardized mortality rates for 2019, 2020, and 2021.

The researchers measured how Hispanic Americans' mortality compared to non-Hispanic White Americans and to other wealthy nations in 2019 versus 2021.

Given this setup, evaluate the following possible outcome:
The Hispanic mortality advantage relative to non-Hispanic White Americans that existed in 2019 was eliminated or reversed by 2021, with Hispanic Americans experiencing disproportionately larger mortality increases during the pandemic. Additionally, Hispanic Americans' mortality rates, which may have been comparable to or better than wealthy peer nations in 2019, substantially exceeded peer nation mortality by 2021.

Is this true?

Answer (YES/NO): YES